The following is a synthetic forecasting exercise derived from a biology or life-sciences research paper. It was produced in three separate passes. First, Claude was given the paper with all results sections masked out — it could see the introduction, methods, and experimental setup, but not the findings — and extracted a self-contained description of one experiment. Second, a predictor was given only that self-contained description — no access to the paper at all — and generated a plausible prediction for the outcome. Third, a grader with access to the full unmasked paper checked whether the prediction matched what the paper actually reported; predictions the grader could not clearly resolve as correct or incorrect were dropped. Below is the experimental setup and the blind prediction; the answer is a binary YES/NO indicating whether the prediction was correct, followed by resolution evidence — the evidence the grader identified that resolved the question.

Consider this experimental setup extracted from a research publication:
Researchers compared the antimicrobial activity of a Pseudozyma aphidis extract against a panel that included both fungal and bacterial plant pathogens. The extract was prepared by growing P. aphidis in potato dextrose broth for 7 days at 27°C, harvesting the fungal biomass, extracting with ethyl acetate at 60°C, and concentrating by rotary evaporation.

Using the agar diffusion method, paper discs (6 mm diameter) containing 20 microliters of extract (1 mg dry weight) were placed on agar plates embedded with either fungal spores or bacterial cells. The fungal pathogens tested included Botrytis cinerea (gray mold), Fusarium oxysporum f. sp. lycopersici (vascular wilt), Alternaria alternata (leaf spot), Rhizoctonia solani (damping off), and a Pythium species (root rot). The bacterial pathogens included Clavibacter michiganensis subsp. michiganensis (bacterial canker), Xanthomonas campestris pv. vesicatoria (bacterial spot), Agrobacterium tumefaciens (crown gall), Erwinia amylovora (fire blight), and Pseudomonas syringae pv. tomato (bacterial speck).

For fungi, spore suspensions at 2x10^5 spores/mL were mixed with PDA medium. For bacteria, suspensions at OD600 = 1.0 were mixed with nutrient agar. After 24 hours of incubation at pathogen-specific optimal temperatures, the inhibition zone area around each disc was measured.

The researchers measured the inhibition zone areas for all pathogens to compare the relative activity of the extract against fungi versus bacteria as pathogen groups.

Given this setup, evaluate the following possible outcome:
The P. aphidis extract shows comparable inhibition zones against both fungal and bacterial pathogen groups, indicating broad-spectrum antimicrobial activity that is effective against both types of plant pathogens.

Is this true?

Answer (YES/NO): YES